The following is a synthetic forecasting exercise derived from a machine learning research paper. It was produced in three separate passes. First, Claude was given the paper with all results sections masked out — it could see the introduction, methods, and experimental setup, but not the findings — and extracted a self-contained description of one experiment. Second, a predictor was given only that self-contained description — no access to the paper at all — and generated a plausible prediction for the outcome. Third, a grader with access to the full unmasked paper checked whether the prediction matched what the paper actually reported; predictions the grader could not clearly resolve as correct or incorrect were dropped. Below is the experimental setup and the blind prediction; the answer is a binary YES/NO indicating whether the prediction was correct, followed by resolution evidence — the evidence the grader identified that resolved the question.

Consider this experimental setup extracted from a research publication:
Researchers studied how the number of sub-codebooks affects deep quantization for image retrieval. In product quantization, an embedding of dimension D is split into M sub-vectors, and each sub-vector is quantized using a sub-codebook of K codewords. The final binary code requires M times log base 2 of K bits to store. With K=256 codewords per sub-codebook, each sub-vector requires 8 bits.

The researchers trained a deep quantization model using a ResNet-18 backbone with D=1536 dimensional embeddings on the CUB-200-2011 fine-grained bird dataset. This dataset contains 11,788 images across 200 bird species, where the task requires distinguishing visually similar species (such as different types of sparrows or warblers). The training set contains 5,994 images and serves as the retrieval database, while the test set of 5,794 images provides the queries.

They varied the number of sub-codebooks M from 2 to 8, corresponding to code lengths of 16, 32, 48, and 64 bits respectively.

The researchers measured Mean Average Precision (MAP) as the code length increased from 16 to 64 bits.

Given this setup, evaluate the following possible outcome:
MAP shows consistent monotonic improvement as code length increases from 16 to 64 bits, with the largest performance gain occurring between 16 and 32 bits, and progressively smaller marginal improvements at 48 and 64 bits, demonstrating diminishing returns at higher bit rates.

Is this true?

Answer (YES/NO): NO